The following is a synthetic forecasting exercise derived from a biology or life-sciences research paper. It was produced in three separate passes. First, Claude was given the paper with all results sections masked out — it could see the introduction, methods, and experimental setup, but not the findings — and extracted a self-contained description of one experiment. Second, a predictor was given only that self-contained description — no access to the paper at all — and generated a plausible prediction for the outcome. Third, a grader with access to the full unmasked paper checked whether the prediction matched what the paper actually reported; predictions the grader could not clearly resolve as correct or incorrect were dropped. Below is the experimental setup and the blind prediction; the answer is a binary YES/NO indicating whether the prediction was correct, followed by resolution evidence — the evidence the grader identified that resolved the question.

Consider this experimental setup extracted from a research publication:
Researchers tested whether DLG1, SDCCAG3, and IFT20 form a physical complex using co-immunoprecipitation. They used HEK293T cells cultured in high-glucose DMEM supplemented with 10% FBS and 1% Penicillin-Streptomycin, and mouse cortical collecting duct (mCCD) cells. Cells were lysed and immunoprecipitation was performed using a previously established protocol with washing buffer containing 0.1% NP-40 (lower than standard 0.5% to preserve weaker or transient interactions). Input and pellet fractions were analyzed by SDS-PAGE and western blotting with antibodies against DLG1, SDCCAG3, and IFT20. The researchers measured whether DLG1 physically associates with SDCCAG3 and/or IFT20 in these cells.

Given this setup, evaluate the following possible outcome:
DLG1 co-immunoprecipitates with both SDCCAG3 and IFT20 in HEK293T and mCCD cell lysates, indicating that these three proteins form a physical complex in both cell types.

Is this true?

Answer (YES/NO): NO